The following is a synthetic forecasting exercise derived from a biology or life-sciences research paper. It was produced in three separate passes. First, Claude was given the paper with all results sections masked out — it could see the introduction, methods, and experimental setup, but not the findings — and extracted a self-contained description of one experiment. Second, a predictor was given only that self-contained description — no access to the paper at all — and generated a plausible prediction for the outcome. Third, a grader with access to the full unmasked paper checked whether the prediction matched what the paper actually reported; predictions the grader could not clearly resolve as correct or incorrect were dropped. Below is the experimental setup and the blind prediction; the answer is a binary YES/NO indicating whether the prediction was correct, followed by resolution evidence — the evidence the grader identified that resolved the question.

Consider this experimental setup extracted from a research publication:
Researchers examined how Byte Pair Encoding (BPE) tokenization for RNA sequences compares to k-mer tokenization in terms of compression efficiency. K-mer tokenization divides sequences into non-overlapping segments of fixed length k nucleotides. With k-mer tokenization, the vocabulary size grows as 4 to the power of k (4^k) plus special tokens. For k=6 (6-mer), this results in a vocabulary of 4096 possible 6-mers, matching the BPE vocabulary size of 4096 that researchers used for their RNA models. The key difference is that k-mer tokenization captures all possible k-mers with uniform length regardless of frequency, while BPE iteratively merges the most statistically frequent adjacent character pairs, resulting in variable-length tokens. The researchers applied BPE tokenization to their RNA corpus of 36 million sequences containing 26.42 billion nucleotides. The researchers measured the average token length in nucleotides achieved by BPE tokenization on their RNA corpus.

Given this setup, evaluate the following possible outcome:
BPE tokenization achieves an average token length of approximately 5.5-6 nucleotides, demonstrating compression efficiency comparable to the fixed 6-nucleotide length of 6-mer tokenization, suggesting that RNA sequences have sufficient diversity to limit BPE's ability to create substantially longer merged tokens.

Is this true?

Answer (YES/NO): NO